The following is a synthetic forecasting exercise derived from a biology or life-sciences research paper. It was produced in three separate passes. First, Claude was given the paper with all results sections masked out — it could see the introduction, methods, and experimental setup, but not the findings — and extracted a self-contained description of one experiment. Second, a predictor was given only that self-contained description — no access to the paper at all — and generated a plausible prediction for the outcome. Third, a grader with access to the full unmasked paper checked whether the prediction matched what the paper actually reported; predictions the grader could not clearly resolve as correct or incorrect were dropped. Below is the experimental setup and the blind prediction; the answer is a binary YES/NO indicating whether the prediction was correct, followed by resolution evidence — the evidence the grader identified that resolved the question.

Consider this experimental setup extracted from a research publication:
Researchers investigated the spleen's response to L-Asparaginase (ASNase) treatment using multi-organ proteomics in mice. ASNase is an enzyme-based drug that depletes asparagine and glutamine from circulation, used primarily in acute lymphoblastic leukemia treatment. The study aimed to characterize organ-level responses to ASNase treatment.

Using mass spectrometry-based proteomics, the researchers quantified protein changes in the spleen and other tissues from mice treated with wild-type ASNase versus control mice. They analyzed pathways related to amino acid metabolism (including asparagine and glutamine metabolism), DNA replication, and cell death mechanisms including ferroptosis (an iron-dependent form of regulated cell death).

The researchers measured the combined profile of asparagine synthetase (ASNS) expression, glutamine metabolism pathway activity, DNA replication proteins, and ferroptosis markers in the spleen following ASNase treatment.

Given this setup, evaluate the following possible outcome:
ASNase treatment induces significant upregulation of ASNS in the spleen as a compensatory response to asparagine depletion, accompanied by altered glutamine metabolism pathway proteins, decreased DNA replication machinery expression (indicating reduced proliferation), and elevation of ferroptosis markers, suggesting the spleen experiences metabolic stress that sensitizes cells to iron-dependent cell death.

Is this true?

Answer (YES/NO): NO